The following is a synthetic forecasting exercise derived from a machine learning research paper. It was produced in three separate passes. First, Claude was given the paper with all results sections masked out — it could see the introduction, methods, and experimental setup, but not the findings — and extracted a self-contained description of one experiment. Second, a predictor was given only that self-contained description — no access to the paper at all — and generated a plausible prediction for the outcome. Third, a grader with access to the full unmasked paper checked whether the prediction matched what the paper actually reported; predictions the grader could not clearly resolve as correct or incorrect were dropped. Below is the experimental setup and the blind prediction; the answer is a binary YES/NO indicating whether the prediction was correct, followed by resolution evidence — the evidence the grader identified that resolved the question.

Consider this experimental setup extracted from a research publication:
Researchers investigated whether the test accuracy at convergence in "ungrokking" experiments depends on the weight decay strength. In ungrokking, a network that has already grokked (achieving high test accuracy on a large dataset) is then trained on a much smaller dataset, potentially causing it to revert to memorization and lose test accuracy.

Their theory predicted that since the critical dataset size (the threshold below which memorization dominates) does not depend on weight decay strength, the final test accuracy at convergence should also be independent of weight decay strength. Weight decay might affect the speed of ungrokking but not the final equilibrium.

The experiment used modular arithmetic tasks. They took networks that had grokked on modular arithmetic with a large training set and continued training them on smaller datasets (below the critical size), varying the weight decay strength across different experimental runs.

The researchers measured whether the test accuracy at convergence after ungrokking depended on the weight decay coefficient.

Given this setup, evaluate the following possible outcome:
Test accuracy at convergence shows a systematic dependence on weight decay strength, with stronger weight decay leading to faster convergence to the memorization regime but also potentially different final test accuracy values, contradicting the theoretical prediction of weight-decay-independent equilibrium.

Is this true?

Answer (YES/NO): NO